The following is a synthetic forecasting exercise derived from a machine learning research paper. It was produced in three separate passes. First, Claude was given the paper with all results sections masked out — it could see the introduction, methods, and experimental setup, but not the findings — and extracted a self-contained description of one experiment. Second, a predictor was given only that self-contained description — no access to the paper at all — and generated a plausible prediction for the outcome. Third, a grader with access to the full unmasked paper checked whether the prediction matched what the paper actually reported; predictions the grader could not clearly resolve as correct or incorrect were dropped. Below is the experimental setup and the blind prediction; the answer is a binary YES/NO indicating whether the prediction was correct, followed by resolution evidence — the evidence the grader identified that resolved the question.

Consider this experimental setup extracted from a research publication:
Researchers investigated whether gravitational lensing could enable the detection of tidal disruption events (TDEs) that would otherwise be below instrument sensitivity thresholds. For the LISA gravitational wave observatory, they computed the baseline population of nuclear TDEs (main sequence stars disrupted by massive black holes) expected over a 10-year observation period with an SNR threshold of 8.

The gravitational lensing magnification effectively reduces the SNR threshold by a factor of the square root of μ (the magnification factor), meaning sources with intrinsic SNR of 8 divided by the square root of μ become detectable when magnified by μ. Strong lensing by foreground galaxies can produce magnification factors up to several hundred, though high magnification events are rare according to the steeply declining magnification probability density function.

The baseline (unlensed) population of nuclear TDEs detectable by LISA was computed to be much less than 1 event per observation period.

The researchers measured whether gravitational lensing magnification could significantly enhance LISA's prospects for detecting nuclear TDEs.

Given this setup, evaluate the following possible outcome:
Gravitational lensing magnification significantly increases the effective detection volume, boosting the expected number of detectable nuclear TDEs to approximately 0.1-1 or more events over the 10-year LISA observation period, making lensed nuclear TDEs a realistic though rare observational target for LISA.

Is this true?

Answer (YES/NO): NO